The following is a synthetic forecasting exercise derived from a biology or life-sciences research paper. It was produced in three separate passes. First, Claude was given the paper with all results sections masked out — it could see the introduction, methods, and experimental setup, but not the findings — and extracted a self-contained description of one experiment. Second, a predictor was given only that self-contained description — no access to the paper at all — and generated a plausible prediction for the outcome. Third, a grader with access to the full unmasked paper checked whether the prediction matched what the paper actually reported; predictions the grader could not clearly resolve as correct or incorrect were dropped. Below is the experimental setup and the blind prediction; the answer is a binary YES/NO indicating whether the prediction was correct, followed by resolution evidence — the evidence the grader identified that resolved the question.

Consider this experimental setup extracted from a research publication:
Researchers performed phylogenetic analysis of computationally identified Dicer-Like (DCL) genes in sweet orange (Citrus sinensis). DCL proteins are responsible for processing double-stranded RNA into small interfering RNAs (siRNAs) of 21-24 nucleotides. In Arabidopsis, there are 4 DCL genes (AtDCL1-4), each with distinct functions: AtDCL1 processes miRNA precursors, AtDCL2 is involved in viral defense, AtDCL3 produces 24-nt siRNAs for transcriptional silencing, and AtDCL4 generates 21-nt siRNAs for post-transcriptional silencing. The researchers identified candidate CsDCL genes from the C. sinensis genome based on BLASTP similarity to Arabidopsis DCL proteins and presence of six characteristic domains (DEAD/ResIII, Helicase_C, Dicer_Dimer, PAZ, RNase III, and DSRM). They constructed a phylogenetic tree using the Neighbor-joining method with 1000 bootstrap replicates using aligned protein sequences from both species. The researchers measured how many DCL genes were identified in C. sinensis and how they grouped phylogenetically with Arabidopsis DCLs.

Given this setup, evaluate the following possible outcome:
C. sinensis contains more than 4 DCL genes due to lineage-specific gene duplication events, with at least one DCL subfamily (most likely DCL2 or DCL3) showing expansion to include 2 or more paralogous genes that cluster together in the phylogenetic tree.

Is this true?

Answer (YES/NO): NO